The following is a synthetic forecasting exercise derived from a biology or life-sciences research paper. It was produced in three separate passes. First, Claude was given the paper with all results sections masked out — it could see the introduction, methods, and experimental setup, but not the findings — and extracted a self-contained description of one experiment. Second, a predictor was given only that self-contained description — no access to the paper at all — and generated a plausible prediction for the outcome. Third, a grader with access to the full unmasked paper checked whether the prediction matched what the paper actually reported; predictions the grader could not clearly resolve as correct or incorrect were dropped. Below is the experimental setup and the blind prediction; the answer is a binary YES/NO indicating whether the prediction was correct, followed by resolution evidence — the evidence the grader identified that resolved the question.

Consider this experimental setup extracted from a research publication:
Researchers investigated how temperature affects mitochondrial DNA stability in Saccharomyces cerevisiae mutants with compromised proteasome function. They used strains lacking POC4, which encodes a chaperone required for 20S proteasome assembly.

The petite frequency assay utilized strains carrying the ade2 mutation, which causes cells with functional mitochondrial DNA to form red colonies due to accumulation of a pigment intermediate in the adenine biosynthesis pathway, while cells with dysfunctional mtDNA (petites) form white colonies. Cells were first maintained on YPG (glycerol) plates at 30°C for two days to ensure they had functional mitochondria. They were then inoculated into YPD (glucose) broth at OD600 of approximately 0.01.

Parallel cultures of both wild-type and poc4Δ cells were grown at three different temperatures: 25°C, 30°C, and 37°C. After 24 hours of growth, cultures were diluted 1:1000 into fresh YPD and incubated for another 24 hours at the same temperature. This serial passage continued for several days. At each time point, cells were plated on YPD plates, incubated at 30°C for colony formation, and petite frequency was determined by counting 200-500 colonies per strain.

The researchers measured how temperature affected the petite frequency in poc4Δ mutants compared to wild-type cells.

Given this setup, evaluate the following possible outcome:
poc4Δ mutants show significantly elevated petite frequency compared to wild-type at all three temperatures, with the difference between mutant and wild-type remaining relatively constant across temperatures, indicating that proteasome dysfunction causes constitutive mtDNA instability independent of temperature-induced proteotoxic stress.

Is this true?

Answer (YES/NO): NO